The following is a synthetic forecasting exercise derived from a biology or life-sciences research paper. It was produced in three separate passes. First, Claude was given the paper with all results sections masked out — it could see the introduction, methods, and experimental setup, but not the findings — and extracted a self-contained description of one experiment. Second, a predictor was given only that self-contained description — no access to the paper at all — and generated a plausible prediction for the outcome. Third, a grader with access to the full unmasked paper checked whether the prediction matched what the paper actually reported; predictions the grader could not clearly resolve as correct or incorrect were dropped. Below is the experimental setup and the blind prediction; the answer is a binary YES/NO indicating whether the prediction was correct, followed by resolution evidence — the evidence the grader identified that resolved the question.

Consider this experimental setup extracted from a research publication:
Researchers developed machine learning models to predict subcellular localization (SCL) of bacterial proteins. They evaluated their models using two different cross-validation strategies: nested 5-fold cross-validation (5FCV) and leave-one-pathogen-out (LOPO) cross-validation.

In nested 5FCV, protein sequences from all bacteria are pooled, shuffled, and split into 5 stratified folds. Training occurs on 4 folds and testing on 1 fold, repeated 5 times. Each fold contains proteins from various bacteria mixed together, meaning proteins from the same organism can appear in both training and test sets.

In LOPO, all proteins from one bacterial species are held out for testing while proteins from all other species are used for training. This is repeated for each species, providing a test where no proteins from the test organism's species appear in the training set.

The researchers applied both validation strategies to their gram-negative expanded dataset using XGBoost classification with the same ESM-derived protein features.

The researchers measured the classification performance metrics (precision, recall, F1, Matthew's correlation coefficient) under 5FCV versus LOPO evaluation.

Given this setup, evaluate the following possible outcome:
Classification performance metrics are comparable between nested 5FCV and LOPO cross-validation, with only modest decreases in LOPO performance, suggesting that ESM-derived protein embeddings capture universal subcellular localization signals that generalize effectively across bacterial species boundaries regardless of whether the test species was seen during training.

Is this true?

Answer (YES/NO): YES